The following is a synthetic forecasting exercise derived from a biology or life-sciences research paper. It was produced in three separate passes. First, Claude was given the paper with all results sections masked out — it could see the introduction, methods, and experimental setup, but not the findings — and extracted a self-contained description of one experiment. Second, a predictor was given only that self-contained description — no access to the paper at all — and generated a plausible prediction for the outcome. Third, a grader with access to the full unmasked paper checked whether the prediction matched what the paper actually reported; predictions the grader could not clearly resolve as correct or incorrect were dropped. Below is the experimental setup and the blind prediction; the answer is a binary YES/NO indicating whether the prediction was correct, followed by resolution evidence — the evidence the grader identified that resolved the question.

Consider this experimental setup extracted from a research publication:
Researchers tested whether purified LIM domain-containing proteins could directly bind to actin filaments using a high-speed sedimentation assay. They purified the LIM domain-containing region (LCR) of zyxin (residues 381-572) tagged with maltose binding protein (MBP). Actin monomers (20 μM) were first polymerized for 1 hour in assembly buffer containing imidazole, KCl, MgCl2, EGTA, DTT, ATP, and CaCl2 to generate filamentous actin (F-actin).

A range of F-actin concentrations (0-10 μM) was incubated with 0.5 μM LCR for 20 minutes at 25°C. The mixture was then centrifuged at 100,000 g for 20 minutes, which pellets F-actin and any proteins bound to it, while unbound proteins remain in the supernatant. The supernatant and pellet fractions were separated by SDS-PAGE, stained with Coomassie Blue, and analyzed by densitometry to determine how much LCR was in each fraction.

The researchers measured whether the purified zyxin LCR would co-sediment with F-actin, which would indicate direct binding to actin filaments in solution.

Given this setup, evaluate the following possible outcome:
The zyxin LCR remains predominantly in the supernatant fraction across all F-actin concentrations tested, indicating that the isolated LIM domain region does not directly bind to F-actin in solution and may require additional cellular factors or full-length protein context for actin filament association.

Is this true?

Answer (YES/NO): YES